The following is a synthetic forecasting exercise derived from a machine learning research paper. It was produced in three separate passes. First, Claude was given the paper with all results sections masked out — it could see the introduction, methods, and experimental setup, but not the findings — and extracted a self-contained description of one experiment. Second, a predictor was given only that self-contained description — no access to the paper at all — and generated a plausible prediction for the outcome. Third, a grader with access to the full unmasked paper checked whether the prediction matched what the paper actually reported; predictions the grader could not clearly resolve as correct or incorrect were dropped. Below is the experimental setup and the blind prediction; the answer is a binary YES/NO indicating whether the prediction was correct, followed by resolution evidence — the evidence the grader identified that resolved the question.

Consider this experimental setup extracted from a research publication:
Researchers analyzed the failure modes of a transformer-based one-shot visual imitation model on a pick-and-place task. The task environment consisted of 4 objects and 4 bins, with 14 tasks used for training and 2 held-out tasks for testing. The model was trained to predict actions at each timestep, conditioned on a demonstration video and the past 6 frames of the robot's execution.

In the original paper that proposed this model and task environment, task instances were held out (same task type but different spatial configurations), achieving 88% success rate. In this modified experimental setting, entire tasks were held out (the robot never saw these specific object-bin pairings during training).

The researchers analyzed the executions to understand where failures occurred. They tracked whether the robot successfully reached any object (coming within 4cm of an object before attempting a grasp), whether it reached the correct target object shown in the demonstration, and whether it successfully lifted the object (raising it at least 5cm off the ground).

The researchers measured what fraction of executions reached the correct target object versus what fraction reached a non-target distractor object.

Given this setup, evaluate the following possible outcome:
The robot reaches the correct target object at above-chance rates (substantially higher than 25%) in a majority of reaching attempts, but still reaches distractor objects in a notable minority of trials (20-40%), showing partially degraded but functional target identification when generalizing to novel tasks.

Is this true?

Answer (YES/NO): NO